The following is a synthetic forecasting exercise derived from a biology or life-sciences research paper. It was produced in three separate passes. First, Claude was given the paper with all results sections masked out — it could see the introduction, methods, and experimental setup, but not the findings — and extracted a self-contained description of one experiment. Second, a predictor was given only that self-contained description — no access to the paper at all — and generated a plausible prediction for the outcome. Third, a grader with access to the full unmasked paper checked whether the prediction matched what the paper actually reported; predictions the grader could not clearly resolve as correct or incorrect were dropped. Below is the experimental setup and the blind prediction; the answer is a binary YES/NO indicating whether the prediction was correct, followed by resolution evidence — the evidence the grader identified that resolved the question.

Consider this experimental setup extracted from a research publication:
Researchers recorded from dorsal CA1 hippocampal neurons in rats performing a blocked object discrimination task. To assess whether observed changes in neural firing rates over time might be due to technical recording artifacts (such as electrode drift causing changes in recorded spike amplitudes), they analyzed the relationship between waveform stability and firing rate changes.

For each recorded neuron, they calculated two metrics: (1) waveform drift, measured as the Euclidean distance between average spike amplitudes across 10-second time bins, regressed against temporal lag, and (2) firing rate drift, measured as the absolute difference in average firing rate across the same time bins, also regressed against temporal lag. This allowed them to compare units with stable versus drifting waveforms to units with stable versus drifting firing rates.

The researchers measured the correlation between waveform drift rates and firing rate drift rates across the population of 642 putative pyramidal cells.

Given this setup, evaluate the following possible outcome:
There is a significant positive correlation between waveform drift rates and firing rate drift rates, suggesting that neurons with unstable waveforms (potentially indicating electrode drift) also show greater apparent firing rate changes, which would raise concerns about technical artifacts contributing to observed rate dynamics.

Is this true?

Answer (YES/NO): NO